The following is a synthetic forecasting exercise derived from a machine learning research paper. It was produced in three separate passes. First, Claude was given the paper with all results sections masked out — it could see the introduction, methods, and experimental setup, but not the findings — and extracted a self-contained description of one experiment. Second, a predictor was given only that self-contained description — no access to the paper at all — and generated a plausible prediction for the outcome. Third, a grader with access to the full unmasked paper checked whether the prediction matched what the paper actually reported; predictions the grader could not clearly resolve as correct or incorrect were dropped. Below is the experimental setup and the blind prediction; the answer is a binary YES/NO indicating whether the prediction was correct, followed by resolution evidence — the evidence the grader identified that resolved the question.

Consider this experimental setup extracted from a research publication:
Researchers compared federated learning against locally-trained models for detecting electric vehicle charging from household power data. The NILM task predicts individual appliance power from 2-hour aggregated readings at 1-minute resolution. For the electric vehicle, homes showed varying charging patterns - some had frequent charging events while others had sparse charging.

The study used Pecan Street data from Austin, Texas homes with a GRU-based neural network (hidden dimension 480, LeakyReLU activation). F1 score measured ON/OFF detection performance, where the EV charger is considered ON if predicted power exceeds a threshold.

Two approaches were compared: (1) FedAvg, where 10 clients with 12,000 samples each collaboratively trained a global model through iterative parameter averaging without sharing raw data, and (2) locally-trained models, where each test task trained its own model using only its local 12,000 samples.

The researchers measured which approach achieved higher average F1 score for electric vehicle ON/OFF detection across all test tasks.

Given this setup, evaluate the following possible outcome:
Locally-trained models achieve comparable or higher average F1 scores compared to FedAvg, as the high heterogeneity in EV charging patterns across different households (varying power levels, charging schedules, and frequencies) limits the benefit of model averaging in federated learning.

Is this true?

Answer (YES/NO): YES